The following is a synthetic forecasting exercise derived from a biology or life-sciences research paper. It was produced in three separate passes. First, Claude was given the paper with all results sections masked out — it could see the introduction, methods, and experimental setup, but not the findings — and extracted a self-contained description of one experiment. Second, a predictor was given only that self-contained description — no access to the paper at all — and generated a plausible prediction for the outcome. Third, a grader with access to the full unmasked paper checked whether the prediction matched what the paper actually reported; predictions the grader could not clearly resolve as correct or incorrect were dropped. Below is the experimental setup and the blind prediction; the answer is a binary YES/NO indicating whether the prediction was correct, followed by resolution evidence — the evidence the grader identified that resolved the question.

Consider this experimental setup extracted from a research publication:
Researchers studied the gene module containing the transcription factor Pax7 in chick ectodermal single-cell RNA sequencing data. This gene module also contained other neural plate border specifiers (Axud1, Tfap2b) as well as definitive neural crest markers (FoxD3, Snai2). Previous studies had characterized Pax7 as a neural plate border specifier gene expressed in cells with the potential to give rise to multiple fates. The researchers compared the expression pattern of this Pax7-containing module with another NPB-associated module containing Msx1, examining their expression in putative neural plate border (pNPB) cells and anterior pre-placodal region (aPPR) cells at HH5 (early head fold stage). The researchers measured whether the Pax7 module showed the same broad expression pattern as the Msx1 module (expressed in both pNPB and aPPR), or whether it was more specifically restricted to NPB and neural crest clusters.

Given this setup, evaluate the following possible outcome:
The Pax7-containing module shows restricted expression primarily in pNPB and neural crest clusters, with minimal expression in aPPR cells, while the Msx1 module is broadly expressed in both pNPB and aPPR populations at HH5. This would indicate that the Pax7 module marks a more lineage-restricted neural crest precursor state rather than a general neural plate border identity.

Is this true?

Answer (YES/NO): YES